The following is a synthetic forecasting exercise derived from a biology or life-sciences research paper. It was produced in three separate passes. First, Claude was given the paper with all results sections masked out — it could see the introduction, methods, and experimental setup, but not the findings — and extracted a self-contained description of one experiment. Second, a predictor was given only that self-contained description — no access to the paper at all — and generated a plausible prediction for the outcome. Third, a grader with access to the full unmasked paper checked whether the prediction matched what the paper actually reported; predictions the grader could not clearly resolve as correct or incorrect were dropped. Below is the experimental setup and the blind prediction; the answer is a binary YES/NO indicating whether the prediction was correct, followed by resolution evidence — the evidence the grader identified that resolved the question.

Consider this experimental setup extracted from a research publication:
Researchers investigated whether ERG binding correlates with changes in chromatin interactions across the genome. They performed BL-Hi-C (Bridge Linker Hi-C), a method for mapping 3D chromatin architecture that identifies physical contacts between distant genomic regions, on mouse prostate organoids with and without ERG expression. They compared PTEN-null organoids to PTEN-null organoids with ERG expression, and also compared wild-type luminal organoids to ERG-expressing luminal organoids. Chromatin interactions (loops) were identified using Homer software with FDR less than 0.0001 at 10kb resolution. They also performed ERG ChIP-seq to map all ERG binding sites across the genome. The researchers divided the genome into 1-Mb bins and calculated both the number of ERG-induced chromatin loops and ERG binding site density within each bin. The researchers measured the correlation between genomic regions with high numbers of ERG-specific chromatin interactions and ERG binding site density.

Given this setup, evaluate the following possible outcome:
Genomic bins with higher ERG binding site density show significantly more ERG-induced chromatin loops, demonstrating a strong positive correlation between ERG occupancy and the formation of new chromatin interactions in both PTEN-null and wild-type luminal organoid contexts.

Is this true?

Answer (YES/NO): YES